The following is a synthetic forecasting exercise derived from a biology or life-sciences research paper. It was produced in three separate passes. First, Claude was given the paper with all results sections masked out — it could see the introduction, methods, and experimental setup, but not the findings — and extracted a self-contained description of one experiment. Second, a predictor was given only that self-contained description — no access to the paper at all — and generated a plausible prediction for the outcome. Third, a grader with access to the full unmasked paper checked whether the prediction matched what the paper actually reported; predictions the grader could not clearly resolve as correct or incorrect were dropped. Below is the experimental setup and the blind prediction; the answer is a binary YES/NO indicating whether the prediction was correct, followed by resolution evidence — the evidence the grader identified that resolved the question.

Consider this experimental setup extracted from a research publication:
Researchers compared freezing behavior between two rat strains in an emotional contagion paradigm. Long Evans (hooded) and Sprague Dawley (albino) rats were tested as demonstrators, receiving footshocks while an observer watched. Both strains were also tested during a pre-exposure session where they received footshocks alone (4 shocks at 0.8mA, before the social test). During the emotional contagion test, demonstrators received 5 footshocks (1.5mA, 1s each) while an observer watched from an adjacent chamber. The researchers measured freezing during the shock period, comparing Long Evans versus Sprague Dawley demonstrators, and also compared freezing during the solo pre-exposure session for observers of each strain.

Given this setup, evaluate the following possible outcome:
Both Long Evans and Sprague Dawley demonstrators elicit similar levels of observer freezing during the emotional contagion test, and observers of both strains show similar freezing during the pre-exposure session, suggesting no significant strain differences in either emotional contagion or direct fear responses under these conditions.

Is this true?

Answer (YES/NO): NO